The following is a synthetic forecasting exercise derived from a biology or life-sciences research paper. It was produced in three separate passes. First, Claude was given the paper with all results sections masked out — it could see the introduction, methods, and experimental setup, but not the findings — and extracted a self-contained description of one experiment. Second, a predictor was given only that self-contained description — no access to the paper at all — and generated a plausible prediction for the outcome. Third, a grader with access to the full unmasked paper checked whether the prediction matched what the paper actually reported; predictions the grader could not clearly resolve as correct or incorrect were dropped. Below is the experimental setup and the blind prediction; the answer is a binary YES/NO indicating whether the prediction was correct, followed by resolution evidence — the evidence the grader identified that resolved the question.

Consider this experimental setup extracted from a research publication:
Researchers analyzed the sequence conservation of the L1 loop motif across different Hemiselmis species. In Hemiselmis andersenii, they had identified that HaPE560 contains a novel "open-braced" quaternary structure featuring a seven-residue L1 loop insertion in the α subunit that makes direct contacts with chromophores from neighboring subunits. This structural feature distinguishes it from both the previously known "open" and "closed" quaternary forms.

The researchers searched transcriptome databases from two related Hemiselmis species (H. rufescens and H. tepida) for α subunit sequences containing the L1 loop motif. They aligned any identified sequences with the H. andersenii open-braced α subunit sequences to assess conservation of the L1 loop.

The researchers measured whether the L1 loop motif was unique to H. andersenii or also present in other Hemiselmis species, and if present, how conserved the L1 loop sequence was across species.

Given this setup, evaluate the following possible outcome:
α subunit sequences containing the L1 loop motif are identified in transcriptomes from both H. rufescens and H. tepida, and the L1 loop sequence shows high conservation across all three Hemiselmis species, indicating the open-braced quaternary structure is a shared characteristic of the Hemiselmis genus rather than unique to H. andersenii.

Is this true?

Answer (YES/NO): YES